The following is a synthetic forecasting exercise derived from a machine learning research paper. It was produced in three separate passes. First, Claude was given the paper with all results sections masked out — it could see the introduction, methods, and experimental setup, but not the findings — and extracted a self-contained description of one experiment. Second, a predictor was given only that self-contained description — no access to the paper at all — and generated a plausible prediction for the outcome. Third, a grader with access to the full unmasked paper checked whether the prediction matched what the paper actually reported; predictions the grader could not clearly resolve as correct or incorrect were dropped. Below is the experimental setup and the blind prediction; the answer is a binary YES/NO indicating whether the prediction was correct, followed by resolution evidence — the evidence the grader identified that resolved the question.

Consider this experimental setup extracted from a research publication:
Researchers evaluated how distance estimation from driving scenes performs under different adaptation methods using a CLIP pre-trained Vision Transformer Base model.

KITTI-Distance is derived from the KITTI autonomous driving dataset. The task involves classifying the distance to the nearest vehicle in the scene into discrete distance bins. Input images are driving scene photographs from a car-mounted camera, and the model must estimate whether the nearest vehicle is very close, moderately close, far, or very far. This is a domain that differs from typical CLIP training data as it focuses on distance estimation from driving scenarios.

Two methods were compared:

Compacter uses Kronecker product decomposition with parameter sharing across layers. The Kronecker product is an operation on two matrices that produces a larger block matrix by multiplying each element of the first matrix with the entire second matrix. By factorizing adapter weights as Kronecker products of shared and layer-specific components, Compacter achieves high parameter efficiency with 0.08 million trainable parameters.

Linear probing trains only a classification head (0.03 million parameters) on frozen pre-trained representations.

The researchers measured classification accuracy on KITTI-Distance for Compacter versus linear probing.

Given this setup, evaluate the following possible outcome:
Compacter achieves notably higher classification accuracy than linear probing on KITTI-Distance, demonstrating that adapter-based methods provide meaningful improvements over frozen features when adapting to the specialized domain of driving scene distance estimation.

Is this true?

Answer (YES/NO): YES